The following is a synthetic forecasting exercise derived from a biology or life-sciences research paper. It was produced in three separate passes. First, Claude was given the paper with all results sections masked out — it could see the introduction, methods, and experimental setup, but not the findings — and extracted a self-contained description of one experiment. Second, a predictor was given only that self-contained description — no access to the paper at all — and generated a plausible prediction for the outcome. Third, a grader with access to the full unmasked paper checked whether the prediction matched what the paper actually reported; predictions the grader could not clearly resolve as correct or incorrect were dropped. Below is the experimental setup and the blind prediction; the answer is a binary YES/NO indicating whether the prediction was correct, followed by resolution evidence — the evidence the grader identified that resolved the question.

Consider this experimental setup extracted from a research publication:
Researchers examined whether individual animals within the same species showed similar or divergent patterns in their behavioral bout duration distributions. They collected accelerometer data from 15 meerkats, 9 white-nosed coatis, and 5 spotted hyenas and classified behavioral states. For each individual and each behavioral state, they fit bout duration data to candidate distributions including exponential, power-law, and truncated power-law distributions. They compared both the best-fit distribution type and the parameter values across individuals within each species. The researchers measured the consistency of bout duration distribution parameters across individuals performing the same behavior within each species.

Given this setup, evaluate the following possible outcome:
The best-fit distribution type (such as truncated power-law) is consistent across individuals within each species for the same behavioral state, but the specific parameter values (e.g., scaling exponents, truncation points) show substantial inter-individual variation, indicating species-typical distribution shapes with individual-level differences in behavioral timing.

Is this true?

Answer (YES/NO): NO